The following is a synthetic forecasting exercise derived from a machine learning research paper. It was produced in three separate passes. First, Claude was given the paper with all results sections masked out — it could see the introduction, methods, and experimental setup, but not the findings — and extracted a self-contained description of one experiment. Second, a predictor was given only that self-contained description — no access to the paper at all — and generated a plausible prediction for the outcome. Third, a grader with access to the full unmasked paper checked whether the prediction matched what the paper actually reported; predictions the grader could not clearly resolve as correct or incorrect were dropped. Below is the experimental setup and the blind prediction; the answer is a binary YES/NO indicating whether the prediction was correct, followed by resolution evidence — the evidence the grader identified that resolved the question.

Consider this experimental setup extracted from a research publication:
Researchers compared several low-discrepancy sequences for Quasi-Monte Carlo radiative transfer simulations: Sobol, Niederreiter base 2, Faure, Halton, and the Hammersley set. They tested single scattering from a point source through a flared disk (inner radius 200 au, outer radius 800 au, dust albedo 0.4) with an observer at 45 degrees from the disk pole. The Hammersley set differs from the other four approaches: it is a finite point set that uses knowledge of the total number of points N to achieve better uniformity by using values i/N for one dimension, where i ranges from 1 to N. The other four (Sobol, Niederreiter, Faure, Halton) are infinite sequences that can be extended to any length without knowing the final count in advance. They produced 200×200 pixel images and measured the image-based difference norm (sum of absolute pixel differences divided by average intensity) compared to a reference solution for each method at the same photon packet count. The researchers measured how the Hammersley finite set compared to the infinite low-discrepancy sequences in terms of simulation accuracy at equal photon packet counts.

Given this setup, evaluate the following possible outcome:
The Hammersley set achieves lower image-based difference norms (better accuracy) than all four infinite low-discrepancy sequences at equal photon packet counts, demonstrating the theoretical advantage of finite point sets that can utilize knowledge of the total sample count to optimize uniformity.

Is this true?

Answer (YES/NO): YES